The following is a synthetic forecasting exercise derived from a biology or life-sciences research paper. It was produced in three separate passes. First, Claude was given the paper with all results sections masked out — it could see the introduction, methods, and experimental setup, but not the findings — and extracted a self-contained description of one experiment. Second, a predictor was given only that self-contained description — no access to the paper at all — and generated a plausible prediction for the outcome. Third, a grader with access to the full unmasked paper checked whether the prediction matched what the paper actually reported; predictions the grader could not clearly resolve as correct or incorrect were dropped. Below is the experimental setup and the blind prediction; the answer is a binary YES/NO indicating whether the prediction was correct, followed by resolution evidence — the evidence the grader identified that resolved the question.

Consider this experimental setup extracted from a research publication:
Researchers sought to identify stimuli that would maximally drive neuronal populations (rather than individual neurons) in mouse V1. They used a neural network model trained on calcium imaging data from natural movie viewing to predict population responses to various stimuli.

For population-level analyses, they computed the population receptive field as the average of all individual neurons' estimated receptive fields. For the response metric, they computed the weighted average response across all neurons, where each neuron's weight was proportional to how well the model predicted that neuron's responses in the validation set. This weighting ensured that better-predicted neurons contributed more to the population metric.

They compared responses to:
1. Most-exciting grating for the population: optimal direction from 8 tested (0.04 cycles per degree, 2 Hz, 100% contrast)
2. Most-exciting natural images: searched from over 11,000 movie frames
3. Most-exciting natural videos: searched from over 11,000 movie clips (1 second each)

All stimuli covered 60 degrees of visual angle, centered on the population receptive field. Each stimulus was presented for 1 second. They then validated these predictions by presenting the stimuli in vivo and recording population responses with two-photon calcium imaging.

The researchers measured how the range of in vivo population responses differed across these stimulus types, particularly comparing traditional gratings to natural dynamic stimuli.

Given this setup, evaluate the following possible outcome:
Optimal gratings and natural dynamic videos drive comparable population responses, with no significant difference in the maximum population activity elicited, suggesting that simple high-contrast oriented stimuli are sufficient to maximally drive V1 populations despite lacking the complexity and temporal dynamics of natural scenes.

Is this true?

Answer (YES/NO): NO